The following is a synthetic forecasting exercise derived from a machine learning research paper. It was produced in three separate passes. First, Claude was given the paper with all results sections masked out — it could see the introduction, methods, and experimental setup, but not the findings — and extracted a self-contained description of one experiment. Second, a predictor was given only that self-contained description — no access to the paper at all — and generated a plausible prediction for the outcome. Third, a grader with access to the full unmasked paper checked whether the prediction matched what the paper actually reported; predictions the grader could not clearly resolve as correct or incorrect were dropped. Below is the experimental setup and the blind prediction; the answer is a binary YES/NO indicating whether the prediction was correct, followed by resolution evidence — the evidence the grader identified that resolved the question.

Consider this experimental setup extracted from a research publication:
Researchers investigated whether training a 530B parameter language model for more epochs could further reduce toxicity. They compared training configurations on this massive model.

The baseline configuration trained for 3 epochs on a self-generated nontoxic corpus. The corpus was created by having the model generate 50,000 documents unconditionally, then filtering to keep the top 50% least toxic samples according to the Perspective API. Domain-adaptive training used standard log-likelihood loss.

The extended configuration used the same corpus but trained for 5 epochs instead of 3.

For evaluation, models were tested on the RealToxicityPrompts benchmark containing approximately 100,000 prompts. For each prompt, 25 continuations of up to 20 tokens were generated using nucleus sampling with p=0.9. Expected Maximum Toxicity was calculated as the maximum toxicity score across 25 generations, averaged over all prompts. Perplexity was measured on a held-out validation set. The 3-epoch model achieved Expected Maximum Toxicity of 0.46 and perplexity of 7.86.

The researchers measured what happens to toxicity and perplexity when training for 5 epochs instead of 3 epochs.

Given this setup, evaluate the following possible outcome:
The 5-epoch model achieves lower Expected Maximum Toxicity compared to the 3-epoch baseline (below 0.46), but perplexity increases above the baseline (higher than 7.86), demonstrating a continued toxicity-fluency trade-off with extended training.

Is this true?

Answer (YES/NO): YES